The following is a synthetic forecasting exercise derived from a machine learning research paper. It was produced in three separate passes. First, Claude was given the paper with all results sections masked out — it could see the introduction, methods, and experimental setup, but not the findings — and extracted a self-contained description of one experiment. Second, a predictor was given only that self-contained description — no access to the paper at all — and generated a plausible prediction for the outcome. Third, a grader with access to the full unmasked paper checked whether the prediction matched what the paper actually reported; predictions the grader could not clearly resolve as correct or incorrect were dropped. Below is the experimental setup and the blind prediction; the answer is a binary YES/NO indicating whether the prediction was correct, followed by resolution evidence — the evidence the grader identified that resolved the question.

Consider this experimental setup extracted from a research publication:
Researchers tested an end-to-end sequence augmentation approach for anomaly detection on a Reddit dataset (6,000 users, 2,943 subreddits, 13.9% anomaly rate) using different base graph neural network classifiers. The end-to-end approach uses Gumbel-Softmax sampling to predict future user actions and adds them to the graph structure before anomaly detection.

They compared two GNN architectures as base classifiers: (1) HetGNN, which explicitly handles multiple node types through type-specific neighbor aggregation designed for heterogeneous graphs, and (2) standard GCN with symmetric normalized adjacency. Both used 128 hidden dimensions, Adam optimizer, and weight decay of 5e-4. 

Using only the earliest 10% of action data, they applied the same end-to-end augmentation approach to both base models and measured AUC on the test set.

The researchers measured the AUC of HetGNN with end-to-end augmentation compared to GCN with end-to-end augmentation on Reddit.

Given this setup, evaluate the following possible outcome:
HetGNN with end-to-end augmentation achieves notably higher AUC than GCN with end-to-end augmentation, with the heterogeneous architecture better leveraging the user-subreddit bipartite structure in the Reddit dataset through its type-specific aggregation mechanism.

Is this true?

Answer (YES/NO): NO